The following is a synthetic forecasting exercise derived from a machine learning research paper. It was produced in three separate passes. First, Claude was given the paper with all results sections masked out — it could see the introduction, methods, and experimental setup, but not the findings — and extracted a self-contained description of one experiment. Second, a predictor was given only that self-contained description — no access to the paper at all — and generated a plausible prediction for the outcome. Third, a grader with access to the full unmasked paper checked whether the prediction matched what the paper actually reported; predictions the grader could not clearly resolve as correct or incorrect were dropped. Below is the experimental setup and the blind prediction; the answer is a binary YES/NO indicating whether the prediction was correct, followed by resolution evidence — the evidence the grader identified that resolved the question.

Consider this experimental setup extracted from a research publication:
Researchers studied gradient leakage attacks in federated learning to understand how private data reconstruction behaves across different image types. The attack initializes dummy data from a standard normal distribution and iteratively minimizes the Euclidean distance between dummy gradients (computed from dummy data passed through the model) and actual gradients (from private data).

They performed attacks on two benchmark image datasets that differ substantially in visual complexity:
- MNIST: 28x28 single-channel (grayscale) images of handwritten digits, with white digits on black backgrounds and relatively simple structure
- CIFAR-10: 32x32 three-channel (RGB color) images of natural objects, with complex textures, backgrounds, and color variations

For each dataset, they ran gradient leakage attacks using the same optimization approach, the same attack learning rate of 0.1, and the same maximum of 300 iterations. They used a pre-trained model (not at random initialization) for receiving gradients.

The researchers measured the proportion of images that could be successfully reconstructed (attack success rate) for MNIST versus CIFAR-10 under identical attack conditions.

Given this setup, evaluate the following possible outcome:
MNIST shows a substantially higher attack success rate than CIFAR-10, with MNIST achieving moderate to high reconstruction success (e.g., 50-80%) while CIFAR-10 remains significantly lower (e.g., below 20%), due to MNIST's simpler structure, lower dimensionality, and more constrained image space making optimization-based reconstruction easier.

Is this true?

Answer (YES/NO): NO